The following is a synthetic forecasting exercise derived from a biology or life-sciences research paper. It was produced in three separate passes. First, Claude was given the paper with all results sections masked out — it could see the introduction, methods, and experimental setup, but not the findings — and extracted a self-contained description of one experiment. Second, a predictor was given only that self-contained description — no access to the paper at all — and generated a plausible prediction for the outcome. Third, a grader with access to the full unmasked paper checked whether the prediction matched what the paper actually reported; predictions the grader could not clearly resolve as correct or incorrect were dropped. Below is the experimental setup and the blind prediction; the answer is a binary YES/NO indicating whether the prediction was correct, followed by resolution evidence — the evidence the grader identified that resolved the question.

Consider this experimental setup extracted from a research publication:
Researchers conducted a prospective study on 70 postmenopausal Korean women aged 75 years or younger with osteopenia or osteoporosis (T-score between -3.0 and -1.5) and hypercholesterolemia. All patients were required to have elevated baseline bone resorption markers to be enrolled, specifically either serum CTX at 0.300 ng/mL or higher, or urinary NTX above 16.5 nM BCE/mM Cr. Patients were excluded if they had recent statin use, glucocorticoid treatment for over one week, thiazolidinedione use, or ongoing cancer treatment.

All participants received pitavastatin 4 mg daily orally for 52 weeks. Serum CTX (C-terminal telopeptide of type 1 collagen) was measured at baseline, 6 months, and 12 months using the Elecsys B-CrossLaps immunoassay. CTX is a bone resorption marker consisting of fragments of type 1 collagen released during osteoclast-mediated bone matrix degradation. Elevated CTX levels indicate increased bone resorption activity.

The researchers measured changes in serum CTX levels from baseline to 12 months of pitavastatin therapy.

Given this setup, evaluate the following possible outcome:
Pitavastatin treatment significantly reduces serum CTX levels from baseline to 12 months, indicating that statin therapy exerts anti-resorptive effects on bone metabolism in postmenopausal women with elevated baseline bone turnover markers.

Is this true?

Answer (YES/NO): NO